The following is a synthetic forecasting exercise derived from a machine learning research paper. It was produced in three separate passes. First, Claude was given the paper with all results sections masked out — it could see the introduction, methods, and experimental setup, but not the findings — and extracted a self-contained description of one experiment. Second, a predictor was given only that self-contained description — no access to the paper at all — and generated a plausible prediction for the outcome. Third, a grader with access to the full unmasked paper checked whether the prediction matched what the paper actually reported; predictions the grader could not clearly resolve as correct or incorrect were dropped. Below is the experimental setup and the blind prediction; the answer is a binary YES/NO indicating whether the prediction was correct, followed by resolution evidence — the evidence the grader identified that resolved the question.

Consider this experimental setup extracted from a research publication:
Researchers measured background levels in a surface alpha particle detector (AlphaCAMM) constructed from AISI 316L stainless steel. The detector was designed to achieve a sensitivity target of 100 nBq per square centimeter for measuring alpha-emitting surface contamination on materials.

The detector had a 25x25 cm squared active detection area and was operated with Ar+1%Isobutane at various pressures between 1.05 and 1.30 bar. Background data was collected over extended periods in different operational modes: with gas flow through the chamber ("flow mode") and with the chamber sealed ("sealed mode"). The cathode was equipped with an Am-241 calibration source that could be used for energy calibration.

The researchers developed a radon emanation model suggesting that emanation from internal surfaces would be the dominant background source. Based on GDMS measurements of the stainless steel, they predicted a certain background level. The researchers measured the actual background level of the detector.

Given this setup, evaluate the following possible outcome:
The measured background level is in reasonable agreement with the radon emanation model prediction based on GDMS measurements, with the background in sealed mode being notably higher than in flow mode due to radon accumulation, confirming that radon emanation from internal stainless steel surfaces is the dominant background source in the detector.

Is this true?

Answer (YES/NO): NO